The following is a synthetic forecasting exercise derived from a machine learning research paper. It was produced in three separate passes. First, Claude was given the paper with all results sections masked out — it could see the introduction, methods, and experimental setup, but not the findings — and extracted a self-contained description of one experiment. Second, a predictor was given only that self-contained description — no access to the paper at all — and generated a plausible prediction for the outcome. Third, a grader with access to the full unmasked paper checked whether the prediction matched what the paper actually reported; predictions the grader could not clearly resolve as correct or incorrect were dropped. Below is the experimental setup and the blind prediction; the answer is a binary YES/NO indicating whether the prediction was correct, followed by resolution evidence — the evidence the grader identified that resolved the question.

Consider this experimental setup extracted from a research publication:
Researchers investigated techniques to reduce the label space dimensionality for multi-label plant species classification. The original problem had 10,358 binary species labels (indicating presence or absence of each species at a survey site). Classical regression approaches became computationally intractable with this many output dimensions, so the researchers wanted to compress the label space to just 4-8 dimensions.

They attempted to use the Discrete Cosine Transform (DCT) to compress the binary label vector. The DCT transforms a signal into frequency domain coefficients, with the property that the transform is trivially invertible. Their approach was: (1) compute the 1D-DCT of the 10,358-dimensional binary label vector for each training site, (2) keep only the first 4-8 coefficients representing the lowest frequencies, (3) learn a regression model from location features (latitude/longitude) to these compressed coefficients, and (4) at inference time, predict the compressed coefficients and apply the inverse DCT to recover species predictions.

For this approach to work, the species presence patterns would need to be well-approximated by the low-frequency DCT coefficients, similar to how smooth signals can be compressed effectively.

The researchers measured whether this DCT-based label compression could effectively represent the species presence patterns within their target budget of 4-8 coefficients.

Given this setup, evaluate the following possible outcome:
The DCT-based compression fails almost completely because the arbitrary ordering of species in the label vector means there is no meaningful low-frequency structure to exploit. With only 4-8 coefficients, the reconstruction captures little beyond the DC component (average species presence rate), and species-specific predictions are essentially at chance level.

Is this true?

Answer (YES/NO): NO